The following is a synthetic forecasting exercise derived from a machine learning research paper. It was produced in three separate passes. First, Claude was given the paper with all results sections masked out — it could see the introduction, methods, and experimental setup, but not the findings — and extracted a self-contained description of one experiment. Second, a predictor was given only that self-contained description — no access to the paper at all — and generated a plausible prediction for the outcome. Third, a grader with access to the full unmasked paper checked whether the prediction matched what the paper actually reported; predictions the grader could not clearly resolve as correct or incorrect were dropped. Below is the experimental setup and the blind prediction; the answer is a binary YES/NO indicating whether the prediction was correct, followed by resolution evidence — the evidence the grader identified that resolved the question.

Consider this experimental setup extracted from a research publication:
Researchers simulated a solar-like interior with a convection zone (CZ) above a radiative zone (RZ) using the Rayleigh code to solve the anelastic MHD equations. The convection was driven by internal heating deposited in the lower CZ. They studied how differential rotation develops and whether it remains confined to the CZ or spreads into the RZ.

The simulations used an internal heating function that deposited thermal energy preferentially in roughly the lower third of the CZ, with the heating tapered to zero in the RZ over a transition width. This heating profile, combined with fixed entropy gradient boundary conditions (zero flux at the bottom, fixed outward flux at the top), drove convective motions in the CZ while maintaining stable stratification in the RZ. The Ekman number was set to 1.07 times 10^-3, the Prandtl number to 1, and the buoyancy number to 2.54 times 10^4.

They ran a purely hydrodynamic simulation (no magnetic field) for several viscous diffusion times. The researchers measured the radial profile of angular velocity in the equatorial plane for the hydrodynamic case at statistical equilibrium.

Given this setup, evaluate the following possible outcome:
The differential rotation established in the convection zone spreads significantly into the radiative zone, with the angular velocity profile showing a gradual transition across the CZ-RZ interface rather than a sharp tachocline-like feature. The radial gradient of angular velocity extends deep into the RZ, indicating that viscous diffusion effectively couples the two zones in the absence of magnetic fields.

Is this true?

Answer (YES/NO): YES